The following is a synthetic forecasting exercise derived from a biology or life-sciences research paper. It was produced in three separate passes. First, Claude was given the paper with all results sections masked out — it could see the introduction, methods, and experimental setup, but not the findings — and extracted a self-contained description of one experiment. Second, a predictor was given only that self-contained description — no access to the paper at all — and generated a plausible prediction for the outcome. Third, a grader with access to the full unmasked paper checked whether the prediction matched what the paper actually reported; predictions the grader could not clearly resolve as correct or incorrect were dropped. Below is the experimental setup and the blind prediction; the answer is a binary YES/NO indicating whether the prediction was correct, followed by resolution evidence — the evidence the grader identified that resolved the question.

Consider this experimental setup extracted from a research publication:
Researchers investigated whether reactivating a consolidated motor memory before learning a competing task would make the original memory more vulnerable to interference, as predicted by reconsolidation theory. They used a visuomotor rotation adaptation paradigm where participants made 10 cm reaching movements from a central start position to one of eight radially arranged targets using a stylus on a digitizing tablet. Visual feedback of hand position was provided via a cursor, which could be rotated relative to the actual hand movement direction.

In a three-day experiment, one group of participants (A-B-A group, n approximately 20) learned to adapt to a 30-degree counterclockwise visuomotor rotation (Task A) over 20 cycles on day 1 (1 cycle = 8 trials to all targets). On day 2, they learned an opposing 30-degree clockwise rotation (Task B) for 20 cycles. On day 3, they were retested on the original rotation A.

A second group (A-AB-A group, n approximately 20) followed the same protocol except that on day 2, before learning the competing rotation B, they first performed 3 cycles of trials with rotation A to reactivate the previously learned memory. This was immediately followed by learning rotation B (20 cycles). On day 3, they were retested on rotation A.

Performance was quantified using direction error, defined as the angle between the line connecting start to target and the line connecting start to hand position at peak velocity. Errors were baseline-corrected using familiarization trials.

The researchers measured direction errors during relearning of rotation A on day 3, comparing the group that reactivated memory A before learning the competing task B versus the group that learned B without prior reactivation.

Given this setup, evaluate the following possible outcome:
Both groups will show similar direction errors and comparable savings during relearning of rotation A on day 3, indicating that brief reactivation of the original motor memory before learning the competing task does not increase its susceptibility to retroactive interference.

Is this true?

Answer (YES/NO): YES